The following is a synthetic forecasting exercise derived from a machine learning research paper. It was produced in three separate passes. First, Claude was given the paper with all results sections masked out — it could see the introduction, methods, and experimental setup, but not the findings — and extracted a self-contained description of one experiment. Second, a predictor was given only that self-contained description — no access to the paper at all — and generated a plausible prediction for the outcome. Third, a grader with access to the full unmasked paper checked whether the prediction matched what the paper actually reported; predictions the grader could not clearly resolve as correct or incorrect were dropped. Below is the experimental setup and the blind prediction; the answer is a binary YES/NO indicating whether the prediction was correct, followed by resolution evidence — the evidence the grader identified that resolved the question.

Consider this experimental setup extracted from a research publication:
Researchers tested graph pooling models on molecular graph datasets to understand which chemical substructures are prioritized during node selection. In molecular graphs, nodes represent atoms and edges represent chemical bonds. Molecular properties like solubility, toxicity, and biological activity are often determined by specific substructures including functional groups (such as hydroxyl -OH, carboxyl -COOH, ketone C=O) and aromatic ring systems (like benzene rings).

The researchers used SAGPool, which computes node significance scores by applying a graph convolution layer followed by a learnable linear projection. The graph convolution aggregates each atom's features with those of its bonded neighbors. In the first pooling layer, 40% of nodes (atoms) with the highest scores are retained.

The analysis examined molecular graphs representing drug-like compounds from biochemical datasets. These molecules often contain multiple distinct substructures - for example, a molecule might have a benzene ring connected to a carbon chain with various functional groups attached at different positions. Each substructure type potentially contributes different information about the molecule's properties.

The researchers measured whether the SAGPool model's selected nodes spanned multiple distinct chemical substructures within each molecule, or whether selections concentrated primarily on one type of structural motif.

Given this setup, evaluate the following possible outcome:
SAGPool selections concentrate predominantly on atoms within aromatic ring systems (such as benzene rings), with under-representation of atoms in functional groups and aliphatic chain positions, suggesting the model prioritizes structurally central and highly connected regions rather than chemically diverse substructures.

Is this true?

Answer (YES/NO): YES